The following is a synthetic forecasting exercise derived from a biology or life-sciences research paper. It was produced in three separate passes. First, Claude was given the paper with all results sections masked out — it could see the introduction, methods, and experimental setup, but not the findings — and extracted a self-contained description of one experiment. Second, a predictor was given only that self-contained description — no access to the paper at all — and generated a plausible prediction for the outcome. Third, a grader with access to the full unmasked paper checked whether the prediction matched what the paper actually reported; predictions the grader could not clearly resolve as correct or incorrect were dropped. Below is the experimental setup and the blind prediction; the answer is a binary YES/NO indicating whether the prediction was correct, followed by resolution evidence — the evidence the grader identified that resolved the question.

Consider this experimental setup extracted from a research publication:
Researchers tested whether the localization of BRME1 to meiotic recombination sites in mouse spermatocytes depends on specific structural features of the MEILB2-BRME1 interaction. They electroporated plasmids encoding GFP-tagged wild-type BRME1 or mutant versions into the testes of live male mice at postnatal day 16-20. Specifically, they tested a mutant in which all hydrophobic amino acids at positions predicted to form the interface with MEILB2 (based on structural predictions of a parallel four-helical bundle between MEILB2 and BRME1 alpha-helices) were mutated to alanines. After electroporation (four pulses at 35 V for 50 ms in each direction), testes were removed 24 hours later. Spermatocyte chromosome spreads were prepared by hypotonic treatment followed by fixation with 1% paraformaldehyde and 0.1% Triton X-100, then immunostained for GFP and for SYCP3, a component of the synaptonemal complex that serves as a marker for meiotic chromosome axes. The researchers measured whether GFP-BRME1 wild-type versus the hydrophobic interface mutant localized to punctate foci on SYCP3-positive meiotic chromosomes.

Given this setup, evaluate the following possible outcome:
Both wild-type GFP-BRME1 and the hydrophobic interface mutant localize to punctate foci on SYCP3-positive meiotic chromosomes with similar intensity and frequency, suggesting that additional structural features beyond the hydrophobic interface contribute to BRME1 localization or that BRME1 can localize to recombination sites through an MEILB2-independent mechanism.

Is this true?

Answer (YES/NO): NO